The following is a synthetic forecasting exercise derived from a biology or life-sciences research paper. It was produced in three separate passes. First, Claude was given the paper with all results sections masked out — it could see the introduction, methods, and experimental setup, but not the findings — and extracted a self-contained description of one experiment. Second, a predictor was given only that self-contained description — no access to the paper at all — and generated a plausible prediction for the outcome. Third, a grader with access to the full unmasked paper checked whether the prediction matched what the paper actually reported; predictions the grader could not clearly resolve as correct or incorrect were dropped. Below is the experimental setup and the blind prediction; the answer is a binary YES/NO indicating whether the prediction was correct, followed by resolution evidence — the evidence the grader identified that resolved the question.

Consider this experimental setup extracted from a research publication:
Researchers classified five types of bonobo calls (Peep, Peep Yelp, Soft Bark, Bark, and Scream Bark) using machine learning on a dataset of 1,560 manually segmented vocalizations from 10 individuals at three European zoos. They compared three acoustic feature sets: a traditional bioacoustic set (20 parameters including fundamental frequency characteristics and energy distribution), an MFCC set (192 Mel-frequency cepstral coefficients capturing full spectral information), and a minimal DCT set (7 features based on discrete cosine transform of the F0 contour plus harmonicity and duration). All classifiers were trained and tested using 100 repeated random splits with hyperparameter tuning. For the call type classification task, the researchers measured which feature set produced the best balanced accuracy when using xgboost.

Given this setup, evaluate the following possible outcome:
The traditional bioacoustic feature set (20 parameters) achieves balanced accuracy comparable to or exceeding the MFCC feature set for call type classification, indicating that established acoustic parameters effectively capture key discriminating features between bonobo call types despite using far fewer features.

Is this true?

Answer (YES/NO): YES